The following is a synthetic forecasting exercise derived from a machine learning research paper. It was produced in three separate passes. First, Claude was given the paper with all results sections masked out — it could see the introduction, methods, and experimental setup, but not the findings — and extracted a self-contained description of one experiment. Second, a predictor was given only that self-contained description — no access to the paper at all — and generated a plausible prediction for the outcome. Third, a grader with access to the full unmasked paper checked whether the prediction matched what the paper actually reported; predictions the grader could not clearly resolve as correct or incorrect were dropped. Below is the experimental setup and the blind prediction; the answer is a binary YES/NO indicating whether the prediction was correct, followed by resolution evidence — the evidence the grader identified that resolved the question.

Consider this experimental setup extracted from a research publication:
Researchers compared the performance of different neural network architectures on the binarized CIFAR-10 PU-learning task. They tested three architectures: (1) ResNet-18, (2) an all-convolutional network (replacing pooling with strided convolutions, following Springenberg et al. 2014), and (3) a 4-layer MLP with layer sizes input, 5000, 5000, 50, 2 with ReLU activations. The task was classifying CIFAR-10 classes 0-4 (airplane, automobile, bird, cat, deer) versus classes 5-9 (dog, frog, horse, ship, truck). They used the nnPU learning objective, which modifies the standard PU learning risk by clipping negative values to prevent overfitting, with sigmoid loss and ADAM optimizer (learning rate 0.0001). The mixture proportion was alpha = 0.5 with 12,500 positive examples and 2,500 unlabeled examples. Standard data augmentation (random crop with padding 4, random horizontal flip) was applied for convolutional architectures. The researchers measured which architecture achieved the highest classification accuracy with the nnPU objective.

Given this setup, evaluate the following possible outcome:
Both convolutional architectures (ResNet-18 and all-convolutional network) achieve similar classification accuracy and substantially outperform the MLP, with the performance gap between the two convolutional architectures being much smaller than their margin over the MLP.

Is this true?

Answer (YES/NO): NO